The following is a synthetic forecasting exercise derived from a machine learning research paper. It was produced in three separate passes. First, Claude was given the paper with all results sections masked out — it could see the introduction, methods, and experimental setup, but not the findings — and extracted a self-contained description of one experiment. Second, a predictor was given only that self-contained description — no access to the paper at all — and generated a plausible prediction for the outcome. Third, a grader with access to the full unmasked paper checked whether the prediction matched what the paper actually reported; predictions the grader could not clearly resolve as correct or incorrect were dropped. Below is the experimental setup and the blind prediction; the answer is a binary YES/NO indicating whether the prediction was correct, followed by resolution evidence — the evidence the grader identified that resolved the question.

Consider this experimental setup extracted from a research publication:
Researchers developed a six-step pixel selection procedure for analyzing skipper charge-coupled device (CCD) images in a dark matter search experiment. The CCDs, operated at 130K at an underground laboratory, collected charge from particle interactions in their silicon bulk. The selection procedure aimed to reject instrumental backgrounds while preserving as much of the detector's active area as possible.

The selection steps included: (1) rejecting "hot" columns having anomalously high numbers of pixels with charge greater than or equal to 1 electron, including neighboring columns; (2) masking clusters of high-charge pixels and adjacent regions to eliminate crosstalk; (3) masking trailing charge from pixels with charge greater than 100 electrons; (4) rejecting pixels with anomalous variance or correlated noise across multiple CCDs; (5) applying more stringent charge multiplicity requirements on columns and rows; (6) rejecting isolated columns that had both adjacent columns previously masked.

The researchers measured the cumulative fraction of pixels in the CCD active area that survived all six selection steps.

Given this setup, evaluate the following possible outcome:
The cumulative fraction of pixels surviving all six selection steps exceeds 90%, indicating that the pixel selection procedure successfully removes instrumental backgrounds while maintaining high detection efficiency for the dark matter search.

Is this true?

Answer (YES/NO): YES